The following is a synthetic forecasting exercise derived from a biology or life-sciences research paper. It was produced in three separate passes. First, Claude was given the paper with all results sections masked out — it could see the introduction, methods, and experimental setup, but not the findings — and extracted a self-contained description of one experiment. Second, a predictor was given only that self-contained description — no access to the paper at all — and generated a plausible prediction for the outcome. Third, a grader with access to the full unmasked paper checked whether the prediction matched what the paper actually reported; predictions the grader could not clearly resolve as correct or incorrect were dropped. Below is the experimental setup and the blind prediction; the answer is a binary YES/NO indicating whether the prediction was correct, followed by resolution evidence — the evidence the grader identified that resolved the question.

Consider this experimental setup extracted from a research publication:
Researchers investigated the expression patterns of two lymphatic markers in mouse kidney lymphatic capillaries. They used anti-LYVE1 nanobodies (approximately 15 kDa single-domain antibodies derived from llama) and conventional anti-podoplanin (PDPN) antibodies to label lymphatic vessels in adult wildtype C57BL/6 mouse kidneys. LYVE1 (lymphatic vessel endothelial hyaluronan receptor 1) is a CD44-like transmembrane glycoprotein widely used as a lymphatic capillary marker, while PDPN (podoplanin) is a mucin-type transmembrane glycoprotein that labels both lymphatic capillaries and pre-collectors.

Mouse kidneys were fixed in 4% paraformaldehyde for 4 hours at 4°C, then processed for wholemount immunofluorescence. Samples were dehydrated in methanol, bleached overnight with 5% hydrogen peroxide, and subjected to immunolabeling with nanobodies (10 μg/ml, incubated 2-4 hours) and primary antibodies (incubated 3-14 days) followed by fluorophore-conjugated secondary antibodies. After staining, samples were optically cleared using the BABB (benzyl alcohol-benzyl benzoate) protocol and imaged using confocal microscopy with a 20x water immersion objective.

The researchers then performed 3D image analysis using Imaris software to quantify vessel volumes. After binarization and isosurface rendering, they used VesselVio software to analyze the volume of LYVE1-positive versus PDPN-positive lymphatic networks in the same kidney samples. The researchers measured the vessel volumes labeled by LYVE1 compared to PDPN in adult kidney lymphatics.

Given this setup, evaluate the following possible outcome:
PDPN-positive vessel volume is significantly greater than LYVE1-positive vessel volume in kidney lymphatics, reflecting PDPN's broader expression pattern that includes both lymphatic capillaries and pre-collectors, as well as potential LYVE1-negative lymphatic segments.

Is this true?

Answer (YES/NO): NO